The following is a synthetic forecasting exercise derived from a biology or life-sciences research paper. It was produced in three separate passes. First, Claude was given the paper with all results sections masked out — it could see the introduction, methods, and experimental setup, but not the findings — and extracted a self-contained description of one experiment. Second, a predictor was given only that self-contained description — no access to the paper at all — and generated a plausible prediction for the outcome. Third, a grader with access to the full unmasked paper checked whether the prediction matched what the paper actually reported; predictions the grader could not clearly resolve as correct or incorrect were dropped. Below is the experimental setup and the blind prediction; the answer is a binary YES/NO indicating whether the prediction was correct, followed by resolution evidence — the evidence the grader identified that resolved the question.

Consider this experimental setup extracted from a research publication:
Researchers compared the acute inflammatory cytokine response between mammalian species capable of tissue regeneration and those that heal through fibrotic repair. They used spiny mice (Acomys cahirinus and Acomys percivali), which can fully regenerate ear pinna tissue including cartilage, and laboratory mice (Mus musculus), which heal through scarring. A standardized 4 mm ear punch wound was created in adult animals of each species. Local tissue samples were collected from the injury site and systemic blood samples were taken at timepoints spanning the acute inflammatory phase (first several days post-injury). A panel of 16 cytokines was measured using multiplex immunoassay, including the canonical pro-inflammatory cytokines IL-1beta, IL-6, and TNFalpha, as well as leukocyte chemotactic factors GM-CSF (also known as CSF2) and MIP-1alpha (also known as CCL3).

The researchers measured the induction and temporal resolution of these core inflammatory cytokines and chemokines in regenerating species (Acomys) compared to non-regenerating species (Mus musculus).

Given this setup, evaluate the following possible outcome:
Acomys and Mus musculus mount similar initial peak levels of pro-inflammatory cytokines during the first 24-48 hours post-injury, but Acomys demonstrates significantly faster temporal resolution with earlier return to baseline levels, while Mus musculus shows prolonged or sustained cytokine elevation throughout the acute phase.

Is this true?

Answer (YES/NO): NO